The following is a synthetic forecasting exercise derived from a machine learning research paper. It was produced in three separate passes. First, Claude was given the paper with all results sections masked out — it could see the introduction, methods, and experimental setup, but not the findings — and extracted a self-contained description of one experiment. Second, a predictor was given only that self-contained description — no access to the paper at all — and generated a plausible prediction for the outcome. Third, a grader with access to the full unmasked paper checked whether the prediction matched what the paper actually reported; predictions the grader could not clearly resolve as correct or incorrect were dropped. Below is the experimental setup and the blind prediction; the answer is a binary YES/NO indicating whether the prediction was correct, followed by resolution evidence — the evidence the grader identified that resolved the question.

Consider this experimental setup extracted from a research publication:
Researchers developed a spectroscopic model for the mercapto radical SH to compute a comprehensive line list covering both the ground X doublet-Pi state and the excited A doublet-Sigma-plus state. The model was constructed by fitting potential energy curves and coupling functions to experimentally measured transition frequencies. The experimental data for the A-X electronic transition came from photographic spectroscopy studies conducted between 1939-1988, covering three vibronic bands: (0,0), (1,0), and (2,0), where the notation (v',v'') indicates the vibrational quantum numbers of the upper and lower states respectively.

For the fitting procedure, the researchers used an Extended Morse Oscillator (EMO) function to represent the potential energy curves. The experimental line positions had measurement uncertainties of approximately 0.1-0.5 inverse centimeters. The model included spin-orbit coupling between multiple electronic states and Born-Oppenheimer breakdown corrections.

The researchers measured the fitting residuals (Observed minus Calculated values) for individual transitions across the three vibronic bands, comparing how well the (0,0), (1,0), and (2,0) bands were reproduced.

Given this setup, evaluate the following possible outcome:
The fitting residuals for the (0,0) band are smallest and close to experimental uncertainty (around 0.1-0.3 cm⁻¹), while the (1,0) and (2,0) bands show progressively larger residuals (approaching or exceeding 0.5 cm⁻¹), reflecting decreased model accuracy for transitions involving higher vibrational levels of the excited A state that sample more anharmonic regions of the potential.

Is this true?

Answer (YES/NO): NO